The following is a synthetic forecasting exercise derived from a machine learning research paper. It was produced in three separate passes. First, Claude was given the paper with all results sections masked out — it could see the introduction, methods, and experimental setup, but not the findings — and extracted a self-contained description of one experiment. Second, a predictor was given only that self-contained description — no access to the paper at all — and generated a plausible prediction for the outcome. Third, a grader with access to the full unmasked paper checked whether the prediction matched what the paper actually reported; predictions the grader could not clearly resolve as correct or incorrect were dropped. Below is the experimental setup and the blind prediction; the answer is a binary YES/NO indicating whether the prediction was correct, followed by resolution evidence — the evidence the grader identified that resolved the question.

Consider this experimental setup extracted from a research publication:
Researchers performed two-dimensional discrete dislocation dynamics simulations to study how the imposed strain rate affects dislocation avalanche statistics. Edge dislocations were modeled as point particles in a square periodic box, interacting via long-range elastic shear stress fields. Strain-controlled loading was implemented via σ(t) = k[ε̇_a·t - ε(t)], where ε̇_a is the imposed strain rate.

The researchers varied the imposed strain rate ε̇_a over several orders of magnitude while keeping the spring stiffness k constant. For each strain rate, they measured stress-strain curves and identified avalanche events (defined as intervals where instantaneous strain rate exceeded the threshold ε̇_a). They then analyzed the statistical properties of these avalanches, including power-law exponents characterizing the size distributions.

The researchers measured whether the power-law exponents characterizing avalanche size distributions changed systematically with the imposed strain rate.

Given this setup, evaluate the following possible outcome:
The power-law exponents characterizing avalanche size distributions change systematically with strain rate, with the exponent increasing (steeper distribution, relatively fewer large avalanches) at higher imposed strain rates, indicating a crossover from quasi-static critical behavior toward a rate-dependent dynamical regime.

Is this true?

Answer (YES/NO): NO